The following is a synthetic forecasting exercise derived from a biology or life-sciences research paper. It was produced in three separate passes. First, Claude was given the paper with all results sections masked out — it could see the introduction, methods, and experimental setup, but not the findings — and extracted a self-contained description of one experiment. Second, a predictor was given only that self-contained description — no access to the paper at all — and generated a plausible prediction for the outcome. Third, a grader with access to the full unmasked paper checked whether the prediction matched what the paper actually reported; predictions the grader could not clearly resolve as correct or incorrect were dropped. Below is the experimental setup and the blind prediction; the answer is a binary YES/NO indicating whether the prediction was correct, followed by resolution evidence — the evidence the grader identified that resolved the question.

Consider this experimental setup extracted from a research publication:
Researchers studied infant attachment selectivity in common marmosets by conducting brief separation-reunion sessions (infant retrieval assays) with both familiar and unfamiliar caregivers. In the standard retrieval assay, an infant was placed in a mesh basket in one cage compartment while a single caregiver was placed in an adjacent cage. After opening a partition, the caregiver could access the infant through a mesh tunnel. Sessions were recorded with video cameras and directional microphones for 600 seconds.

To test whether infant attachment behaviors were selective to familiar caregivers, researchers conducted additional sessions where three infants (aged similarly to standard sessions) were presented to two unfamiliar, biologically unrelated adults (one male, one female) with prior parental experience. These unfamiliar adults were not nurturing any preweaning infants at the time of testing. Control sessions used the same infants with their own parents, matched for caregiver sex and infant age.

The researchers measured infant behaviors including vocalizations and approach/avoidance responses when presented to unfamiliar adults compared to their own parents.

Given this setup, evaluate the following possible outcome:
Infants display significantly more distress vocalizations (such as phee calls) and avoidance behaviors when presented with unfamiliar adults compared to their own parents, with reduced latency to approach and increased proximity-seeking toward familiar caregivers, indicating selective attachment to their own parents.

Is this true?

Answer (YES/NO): NO